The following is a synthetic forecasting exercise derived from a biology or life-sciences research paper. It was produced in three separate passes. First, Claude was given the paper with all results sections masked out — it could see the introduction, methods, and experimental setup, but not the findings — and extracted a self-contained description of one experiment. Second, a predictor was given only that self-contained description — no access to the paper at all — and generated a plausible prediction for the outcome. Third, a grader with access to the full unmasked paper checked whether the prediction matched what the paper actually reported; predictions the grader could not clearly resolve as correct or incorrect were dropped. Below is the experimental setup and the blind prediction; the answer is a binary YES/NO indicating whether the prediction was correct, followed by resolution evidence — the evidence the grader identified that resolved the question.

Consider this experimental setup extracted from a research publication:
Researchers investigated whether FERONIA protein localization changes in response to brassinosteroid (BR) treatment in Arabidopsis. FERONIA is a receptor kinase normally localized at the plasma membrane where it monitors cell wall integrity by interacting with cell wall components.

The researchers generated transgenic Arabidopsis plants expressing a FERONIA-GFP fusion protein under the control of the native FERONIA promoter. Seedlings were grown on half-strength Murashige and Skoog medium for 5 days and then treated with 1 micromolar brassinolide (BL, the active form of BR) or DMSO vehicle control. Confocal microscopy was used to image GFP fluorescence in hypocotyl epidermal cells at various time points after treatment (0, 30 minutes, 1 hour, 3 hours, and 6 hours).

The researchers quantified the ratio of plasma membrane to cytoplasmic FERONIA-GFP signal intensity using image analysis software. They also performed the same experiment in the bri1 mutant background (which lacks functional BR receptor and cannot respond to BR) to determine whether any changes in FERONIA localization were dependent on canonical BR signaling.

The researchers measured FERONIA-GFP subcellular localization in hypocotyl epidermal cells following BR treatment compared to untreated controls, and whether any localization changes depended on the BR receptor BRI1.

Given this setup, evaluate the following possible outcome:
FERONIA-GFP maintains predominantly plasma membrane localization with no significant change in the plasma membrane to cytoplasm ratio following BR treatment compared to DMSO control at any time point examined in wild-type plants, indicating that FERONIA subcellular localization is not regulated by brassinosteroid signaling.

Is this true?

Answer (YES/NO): NO